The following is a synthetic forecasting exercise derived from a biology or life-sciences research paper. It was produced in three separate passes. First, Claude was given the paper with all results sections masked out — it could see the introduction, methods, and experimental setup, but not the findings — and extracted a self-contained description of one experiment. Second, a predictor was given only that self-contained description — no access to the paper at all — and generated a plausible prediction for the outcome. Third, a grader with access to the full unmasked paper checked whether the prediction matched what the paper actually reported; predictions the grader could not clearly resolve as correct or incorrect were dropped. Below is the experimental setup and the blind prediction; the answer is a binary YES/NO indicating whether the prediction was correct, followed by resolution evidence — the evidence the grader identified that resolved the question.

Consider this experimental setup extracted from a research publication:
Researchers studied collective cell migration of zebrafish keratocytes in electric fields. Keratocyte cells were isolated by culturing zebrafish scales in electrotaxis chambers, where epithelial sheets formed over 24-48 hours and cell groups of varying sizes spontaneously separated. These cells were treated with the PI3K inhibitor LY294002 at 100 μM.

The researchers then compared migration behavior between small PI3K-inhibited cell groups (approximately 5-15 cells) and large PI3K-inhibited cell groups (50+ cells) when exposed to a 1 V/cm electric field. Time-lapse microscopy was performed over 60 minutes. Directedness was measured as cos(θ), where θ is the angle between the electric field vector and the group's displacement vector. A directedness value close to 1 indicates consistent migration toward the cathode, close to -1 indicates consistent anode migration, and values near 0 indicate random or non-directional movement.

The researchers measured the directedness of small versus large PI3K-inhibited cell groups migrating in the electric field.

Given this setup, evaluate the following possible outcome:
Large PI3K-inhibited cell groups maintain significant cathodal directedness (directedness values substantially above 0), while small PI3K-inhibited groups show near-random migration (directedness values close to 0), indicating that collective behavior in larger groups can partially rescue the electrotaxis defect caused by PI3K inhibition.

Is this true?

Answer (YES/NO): YES